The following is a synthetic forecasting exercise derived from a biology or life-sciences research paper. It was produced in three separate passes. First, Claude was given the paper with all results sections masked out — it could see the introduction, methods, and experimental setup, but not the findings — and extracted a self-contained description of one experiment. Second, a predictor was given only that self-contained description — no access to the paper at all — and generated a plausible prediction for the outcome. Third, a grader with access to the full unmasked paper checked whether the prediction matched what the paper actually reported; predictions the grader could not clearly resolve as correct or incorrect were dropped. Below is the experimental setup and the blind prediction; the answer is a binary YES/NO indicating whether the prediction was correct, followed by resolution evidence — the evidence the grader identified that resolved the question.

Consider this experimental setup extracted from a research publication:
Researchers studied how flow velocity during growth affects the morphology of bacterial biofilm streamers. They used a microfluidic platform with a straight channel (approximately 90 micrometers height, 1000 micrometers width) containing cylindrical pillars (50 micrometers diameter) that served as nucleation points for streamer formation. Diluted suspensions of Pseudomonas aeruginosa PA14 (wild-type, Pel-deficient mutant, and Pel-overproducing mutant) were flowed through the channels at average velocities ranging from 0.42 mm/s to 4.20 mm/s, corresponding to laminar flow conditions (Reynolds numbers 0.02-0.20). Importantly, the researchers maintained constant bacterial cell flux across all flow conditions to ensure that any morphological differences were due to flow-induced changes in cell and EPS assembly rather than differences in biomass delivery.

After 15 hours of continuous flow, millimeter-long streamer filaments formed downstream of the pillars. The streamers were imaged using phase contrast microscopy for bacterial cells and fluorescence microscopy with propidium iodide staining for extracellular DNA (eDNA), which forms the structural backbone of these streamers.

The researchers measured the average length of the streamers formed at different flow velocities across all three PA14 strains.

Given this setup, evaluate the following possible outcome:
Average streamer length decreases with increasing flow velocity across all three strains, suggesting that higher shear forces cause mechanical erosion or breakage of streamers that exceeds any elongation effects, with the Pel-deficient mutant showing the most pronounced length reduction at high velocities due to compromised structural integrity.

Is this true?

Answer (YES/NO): NO